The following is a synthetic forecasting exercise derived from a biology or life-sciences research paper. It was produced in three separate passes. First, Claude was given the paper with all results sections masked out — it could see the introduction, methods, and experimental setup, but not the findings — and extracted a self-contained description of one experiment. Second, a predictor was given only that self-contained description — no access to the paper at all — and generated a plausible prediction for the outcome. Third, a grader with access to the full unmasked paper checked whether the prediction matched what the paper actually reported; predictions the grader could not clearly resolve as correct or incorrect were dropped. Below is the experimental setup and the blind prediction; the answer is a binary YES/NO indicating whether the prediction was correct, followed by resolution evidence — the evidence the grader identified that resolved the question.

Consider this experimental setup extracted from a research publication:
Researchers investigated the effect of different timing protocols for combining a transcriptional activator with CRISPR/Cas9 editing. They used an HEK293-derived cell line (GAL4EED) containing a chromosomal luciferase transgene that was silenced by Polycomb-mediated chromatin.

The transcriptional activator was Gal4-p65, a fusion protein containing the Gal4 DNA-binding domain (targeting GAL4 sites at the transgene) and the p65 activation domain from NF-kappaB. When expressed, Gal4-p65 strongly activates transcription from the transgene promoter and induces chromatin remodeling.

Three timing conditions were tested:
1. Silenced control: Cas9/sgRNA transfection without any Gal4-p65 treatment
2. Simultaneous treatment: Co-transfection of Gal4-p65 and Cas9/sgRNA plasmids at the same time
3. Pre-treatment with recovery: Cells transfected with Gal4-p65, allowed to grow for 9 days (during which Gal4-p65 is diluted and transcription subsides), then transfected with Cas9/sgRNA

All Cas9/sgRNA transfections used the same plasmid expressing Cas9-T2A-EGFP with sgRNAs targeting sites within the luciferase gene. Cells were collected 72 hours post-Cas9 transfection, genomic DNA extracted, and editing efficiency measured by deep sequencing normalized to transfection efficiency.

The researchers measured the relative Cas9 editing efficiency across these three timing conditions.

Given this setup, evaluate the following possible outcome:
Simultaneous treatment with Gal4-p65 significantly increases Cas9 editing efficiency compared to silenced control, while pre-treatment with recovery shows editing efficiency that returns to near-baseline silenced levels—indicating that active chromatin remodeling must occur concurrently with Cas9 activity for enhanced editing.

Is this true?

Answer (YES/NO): NO